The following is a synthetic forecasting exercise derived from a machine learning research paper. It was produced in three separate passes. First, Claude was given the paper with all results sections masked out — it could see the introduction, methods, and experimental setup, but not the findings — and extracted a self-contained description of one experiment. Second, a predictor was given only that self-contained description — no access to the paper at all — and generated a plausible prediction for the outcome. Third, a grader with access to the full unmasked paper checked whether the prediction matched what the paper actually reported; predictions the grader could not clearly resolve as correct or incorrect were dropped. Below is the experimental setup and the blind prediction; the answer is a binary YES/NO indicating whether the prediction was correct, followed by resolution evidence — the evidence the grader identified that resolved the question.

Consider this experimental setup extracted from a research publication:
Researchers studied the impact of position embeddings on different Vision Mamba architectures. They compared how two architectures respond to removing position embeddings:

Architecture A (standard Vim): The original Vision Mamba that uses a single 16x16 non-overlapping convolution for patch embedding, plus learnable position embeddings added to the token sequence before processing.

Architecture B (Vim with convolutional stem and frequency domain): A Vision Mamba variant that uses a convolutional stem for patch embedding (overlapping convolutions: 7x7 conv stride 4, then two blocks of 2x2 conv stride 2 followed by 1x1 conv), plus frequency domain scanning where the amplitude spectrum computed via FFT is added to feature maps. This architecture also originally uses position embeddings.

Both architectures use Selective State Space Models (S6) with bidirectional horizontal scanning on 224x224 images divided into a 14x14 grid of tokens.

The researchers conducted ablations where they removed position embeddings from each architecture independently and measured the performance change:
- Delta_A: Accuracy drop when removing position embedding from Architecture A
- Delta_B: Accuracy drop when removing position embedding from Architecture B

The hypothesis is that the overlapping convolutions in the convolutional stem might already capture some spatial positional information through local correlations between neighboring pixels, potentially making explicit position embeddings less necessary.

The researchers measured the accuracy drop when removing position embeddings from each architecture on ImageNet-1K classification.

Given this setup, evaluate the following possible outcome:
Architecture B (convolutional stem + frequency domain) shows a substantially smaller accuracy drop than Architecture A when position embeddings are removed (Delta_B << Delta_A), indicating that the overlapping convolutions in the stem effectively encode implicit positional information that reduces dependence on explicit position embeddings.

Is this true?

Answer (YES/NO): YES